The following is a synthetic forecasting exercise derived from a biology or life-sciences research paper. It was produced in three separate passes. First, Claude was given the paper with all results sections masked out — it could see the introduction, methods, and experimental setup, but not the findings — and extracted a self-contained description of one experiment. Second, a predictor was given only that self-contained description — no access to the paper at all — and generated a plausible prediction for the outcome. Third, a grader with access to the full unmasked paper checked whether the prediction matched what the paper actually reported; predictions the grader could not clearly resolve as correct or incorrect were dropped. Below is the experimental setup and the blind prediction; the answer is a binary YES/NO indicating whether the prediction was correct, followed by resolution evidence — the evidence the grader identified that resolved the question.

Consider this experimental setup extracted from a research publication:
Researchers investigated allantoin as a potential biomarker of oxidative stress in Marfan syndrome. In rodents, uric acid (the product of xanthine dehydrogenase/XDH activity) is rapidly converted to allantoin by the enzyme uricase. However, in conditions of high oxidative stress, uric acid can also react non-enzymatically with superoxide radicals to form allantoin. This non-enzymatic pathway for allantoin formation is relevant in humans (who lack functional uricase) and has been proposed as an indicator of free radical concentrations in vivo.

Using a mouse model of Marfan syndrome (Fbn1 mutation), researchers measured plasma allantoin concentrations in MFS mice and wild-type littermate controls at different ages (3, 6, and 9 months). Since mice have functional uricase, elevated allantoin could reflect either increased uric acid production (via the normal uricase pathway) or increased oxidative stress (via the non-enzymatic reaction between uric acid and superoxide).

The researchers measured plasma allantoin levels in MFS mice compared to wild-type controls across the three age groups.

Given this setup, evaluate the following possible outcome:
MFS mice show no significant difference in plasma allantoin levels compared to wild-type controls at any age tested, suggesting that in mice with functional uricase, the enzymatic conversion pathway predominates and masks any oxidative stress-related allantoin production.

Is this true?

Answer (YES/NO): YES